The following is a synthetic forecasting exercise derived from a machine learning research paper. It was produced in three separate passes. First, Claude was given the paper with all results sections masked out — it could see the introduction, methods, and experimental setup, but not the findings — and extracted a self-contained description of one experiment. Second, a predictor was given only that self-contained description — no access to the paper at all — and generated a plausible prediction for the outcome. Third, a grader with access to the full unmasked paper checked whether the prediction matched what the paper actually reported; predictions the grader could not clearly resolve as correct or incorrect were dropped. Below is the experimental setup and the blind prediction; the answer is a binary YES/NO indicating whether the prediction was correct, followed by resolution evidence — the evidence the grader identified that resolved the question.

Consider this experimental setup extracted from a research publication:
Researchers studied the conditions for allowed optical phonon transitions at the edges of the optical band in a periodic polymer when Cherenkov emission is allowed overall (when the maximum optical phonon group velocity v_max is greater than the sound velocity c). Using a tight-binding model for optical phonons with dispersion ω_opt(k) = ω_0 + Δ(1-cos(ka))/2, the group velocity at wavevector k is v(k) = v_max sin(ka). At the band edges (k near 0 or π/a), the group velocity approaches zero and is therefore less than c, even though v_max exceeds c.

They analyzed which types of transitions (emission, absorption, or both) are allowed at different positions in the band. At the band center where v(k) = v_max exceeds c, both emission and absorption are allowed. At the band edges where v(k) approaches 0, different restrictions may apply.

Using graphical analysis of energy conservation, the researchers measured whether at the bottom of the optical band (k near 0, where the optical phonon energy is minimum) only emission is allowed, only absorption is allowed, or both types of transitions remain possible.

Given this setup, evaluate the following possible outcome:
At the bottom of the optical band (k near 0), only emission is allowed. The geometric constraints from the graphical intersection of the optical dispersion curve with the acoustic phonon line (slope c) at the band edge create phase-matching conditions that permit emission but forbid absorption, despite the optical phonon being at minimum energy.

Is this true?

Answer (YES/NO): NO